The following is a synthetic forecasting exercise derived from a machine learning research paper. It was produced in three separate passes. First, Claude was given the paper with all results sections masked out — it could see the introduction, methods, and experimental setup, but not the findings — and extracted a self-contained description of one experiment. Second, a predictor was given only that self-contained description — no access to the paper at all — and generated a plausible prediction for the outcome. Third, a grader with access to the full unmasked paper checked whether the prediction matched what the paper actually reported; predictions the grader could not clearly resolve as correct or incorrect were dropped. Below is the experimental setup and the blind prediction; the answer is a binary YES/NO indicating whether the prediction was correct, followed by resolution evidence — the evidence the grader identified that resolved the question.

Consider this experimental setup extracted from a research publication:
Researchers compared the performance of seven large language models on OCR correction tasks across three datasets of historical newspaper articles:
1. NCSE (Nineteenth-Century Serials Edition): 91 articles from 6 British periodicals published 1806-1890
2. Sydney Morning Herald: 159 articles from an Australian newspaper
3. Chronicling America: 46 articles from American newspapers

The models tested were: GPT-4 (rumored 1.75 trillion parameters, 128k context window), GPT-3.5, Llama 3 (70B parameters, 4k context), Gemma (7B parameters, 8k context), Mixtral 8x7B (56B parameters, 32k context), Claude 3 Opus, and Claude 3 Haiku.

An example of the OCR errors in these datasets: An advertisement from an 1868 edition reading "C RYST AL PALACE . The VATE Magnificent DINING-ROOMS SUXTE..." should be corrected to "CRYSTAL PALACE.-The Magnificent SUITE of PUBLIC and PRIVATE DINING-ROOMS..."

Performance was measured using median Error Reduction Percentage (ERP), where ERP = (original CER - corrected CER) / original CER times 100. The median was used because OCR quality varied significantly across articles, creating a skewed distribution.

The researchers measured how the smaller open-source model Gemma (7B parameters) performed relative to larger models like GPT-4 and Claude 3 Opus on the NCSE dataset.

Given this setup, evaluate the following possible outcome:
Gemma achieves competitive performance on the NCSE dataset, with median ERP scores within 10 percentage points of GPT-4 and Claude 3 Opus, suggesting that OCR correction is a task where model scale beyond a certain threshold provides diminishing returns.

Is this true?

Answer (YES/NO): NO